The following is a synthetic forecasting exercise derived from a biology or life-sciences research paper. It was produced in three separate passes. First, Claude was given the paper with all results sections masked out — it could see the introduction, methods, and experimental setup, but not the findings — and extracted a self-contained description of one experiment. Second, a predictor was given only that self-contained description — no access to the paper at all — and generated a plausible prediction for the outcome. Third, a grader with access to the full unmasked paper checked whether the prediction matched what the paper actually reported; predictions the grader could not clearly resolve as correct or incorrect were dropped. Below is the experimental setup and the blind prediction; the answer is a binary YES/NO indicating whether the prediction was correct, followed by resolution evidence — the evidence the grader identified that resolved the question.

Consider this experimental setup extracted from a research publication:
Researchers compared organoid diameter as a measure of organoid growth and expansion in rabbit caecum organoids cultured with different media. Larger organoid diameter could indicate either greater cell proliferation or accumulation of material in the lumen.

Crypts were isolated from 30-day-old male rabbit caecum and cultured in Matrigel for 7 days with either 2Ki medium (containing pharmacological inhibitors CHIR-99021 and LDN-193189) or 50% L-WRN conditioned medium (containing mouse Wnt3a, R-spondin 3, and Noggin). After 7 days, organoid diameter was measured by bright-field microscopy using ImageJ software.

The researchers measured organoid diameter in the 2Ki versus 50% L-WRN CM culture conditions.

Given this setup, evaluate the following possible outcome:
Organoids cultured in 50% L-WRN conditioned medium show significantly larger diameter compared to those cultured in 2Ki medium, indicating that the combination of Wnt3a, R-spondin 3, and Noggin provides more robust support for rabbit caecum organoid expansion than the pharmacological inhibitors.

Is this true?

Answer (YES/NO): NO